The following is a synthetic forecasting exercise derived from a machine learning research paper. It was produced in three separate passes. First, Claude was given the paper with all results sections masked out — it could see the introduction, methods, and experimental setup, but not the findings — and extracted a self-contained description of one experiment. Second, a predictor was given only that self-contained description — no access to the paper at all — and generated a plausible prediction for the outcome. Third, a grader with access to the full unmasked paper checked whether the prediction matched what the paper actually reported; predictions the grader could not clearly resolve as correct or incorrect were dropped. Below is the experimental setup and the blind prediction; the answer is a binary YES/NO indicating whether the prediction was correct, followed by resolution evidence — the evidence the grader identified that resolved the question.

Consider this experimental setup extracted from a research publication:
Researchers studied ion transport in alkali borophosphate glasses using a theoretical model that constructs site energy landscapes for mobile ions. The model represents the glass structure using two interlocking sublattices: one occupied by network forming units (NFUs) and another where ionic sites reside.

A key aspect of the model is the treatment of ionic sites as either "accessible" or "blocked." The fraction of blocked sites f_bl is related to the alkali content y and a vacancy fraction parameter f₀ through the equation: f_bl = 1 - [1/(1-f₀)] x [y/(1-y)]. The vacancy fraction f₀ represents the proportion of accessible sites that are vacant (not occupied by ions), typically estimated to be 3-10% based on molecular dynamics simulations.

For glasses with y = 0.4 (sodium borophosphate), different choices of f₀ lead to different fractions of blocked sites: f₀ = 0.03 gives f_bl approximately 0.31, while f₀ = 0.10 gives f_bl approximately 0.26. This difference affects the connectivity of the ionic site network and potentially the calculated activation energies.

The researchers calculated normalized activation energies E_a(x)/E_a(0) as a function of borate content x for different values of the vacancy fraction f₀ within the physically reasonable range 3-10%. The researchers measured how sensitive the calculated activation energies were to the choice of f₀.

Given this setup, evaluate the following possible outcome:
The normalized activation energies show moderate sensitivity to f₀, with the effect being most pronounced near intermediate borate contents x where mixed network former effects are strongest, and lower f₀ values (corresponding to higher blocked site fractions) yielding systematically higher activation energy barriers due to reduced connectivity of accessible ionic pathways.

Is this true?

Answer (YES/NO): NO